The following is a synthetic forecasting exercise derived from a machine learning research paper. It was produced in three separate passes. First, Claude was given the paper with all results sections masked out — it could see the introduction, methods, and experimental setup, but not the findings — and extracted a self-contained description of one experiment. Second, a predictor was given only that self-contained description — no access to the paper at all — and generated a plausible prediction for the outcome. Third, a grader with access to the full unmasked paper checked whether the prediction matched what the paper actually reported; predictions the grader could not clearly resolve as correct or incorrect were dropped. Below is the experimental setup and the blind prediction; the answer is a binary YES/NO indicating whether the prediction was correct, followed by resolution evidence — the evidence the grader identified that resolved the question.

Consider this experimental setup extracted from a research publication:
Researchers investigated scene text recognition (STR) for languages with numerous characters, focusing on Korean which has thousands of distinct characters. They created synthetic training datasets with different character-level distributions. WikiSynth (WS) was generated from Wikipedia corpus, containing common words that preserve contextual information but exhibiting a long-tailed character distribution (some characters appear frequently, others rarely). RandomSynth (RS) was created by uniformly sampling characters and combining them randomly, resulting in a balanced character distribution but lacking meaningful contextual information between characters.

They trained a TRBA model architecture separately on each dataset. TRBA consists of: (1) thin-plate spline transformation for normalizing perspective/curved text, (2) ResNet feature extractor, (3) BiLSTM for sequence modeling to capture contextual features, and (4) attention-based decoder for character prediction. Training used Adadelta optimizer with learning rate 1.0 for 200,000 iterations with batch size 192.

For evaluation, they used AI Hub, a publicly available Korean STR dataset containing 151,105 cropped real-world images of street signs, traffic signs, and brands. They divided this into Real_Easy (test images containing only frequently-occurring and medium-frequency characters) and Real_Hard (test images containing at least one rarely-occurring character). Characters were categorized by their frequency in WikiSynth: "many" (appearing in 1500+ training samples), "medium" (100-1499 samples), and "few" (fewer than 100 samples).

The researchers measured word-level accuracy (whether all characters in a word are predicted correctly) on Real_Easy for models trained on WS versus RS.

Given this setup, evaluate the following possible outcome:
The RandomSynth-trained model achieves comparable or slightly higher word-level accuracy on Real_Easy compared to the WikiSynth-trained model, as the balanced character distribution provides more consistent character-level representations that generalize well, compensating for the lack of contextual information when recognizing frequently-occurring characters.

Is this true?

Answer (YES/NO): NO